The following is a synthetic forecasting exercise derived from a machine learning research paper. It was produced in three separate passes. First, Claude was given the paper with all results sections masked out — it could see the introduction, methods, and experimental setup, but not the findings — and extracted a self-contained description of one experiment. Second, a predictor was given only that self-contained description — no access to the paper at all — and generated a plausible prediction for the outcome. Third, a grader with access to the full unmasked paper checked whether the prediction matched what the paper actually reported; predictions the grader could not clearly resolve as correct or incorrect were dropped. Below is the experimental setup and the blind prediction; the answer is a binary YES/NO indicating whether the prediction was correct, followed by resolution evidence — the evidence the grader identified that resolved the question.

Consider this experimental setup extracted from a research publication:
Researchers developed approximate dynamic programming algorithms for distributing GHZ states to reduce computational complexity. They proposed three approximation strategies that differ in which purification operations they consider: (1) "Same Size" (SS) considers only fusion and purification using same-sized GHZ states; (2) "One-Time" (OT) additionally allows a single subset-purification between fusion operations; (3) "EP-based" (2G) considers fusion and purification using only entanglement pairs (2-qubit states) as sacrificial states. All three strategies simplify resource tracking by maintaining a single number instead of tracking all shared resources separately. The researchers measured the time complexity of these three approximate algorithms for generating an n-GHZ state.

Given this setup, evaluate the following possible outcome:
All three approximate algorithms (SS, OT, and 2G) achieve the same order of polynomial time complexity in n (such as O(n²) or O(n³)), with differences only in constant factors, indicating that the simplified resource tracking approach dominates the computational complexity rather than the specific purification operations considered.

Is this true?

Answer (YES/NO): NO